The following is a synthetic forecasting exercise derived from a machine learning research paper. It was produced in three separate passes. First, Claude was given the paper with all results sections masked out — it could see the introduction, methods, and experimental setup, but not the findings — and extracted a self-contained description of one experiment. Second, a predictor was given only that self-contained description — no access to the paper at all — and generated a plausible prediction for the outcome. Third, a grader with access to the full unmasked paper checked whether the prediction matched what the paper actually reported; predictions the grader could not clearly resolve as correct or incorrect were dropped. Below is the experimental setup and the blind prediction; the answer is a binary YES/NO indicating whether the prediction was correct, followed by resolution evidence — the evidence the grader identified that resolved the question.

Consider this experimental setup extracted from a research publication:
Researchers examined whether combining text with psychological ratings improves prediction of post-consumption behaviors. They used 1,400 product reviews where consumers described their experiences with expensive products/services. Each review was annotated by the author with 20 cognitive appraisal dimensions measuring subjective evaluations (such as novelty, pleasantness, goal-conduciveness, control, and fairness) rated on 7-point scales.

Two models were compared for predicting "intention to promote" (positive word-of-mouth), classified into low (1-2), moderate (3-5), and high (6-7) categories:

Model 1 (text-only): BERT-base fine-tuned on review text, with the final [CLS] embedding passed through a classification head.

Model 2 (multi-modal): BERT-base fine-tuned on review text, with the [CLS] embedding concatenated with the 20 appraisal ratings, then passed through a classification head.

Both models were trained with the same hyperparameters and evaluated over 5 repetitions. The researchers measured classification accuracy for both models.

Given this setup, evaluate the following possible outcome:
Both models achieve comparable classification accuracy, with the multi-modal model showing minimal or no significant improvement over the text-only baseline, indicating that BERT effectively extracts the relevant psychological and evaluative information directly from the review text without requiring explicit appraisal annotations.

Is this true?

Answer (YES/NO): NO